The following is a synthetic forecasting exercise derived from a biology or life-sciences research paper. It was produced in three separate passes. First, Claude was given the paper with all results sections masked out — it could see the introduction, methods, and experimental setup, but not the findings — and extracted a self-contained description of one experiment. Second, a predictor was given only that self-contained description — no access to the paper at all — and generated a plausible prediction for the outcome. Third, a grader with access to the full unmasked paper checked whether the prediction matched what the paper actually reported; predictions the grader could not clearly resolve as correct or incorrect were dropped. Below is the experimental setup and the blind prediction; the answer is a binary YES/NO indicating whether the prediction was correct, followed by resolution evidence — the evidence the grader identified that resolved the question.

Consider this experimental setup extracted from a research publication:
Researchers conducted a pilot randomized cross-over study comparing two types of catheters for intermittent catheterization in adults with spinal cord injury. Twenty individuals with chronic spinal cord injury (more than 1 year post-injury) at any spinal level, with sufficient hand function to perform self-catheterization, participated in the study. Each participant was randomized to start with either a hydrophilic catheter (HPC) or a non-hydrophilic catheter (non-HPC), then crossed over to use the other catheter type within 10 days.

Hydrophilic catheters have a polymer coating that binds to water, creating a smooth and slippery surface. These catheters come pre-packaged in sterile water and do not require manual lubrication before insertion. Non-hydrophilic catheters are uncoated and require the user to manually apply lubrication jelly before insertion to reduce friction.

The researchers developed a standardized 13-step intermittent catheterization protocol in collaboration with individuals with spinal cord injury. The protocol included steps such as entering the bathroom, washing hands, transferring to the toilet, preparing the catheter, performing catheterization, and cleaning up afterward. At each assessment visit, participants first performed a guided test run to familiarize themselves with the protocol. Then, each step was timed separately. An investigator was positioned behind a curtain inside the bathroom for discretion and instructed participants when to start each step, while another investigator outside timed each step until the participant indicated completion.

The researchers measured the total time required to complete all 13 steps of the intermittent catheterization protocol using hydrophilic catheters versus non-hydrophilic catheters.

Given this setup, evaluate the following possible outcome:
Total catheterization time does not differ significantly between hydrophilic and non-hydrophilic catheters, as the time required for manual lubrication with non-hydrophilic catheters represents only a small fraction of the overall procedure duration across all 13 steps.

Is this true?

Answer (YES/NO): NO